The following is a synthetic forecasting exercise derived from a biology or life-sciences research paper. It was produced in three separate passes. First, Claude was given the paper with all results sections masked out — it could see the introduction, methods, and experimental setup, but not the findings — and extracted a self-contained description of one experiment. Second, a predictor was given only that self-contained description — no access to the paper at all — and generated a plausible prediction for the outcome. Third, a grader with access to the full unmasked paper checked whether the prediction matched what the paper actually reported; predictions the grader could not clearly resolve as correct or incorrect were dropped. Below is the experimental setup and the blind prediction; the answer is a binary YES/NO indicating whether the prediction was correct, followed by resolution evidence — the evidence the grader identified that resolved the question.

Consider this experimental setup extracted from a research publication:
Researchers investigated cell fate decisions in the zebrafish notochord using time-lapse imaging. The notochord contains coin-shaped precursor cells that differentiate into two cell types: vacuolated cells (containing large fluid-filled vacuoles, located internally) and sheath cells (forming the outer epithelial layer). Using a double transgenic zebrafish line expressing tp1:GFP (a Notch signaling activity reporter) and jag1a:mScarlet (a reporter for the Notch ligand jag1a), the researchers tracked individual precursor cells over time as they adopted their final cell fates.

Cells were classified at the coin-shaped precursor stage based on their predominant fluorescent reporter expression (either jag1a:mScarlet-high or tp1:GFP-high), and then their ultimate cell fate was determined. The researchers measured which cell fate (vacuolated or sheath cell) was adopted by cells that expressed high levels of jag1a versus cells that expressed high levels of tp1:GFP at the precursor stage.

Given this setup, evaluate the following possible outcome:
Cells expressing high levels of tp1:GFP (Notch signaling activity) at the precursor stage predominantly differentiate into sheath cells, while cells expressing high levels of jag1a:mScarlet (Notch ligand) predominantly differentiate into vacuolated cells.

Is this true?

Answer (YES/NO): YES